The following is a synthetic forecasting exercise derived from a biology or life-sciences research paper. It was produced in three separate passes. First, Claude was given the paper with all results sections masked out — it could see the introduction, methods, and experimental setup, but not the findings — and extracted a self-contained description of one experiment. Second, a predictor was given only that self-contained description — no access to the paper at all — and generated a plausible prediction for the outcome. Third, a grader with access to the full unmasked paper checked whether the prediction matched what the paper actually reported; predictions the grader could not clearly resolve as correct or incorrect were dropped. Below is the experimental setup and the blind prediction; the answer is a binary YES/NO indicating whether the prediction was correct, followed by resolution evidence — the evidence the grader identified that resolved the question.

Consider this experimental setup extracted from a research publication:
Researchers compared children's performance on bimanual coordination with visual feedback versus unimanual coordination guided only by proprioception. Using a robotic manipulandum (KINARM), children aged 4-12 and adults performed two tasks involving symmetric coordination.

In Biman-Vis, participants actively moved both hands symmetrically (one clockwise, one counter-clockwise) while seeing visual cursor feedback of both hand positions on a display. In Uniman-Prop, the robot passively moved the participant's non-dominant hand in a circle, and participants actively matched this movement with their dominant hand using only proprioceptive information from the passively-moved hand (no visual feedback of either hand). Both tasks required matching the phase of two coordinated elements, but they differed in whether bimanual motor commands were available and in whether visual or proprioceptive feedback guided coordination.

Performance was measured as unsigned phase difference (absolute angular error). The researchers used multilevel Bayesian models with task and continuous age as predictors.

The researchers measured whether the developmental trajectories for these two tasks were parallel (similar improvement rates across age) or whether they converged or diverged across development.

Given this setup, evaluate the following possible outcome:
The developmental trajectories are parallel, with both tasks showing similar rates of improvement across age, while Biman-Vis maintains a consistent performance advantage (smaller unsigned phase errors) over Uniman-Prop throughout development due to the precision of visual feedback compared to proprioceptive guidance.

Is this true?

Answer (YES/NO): NO